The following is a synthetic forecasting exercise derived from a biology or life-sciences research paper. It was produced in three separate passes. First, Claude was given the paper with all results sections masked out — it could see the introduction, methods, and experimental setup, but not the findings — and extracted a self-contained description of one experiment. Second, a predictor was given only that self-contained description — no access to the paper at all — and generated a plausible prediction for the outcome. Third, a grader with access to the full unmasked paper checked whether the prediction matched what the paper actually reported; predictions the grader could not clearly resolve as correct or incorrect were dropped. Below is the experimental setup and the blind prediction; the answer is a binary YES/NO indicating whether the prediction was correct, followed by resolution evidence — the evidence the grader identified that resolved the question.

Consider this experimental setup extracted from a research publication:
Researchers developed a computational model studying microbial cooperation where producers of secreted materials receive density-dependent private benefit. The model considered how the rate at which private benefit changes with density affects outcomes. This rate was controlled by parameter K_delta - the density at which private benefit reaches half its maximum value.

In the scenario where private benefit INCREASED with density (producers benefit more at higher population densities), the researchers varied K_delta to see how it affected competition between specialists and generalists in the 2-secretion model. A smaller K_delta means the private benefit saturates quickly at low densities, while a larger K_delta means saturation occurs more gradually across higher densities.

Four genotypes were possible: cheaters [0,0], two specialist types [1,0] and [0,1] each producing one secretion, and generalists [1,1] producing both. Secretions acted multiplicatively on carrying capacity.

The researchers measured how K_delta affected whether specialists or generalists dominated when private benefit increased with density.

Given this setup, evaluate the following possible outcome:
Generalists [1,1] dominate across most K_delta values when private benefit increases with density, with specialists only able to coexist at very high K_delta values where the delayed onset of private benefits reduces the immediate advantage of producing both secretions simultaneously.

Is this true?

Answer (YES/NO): NO